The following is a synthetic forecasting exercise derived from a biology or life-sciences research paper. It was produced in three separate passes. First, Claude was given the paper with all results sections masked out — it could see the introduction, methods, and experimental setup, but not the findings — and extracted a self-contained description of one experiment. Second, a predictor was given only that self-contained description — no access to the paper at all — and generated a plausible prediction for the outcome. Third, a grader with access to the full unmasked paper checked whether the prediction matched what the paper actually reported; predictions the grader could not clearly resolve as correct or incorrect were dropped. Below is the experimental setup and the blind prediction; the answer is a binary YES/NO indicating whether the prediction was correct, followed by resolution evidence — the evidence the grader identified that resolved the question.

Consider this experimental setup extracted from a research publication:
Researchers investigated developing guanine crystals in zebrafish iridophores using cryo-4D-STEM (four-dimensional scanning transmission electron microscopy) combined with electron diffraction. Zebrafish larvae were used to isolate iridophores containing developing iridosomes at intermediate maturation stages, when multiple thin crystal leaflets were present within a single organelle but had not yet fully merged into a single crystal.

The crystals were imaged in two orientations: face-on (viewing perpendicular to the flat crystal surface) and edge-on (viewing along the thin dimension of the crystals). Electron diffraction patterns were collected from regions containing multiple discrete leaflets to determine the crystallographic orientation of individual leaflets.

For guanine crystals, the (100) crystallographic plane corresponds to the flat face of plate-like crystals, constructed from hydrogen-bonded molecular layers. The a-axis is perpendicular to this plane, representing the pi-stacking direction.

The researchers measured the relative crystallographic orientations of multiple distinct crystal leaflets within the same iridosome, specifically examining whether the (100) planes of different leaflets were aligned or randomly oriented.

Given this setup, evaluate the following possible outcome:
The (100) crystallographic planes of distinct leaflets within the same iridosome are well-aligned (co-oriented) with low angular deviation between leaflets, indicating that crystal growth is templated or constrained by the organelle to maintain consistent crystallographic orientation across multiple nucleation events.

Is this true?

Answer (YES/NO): NO